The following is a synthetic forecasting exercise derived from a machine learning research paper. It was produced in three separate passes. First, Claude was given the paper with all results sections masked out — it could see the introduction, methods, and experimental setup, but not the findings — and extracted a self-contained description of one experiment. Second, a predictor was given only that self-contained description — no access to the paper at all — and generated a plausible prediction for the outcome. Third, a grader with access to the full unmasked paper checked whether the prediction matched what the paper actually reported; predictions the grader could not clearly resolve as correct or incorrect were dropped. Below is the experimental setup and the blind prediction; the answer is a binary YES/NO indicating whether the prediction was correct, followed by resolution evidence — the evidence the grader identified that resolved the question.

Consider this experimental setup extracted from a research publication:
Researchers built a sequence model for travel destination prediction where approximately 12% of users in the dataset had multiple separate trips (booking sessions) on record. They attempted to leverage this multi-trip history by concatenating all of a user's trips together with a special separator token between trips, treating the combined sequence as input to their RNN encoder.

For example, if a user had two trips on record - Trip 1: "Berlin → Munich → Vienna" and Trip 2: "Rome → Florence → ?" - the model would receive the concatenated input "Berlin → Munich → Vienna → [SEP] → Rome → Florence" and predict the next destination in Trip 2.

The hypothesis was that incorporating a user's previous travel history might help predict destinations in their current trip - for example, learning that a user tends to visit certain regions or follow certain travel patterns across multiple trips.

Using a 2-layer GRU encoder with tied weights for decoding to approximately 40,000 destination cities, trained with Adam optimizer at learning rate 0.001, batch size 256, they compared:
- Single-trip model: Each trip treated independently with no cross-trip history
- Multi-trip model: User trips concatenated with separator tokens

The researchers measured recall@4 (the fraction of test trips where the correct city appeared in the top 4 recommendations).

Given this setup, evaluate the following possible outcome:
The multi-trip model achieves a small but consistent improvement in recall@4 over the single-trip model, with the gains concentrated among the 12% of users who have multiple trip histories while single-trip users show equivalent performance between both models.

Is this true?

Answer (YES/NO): NO